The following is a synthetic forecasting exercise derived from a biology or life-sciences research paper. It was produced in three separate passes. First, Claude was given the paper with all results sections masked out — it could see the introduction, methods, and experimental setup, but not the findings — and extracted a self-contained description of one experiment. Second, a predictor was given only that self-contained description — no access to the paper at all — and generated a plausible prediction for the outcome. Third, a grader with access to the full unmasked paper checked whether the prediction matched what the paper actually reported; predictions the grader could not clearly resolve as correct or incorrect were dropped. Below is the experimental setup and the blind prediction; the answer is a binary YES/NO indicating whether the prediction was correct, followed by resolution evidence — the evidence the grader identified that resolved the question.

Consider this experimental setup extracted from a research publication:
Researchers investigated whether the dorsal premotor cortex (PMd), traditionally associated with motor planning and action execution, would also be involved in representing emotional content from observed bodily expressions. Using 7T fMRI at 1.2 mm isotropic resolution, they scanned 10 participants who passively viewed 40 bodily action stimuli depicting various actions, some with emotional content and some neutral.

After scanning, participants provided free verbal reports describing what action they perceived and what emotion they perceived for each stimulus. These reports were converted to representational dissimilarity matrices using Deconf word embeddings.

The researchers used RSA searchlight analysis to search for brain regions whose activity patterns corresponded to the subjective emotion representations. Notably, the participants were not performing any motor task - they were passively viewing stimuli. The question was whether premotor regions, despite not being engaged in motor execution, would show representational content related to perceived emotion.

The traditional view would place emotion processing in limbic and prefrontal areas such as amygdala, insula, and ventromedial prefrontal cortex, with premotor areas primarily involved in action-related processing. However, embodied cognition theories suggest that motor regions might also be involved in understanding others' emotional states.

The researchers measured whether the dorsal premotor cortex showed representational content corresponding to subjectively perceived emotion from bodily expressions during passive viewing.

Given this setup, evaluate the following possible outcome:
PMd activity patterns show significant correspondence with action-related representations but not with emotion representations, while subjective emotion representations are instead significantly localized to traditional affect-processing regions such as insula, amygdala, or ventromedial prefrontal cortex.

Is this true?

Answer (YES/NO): NO